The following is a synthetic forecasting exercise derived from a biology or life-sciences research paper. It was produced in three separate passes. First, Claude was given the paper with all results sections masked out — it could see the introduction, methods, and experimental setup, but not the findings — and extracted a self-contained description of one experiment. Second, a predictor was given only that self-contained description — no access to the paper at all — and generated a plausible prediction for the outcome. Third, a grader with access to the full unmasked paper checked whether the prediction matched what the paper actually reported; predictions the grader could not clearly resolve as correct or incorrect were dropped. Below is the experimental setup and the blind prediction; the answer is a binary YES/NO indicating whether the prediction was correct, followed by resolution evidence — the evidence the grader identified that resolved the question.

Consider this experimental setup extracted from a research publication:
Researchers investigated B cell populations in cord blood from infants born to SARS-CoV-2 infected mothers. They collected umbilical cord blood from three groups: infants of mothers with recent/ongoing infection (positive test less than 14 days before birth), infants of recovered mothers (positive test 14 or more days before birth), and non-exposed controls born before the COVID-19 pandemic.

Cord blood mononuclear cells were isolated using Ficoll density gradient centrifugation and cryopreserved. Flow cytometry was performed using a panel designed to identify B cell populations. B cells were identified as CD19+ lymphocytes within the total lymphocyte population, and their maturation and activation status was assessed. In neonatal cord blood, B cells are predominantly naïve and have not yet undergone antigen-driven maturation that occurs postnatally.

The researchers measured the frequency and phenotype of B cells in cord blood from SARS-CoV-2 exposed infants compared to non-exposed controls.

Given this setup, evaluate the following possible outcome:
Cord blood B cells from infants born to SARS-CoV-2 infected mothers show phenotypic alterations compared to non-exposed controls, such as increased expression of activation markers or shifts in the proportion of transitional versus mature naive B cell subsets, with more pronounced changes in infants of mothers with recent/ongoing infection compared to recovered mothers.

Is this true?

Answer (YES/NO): NO